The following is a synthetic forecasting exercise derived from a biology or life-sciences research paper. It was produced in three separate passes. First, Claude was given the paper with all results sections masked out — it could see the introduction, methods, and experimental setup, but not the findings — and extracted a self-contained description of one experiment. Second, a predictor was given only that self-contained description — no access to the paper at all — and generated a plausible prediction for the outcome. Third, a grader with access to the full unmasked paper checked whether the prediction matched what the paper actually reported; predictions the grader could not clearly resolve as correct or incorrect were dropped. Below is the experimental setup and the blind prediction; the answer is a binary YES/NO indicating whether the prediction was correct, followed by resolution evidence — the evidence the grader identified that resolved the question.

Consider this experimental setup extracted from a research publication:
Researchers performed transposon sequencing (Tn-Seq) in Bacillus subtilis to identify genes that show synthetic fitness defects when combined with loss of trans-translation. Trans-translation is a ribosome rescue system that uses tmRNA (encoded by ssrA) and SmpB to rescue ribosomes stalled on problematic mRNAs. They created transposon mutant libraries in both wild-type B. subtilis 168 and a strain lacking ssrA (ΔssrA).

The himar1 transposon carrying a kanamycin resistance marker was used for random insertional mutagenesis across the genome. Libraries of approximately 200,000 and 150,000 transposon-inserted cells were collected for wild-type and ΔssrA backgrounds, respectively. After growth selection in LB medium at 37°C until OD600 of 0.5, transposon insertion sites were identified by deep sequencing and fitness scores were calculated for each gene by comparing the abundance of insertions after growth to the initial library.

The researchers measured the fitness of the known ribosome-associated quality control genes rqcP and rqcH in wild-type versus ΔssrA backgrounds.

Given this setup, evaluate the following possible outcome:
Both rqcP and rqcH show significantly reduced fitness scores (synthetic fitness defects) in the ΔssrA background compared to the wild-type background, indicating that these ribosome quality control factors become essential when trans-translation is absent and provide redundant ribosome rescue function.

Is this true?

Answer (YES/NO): YES